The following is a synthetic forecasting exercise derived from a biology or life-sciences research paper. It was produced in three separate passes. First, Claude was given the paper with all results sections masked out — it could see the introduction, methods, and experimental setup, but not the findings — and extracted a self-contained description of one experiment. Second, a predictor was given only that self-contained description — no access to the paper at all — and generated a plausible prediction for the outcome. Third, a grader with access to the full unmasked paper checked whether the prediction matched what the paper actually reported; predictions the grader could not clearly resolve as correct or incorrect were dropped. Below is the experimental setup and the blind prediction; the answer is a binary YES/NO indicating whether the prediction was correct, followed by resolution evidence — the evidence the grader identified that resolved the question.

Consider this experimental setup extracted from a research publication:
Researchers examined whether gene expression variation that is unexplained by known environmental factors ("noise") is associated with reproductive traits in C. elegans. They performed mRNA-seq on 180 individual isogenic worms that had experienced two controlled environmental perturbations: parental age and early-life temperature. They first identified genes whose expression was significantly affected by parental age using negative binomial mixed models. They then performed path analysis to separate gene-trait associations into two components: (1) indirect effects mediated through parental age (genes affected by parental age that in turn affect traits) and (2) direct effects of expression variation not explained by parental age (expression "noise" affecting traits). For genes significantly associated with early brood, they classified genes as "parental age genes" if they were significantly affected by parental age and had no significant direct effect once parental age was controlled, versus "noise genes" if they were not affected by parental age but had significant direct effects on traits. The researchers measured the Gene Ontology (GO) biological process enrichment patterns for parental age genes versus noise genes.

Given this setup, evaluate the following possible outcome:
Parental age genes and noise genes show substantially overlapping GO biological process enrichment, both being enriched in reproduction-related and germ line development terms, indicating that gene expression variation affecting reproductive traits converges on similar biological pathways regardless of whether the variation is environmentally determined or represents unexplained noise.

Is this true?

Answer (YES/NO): NO